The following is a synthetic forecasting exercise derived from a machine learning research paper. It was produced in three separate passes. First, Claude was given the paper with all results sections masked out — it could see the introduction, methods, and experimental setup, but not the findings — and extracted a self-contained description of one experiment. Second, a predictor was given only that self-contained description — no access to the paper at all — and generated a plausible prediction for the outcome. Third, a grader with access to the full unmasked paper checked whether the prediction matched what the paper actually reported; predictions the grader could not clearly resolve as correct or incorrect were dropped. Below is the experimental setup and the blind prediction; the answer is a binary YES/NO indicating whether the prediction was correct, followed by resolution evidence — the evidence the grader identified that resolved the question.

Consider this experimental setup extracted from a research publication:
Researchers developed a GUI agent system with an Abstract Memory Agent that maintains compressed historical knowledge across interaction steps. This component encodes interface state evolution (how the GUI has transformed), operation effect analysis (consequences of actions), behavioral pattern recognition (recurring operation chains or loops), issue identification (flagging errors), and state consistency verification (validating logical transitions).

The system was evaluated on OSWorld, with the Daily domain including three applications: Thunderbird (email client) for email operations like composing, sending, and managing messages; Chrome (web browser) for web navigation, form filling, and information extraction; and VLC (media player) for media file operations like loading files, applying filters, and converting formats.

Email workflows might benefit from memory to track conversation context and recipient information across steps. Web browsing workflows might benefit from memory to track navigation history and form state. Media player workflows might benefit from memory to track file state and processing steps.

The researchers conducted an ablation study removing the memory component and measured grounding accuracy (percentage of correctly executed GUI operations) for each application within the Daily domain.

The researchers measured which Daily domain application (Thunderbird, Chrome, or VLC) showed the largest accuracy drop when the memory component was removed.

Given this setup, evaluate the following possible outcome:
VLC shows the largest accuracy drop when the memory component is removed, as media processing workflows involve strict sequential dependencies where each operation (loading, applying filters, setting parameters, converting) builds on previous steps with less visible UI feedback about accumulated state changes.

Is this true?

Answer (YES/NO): YES